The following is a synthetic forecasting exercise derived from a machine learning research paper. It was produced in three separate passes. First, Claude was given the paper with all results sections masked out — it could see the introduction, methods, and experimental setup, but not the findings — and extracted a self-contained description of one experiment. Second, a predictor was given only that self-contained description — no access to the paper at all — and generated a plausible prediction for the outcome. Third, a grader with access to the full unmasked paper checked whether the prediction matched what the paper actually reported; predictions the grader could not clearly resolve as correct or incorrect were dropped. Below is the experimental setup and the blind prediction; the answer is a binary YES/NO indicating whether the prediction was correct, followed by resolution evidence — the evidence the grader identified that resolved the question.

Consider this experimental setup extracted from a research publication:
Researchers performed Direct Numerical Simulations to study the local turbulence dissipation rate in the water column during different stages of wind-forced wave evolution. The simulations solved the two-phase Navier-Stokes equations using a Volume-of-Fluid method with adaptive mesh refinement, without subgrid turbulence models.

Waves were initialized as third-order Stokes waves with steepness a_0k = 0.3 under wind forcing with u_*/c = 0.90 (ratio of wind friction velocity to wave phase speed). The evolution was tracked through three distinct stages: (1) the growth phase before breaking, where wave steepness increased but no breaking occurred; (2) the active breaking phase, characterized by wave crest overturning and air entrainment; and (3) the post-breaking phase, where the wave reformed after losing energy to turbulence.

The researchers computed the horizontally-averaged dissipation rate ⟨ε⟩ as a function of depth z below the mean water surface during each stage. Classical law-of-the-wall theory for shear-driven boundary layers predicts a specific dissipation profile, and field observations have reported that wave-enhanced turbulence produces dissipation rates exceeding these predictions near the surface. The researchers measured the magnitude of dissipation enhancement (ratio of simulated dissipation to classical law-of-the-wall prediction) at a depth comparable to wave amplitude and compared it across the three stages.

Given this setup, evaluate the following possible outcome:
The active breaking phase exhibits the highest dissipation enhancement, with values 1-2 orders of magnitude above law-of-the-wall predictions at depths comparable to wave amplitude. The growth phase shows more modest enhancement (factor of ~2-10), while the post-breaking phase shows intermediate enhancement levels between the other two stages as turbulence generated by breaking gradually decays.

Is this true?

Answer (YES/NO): NO